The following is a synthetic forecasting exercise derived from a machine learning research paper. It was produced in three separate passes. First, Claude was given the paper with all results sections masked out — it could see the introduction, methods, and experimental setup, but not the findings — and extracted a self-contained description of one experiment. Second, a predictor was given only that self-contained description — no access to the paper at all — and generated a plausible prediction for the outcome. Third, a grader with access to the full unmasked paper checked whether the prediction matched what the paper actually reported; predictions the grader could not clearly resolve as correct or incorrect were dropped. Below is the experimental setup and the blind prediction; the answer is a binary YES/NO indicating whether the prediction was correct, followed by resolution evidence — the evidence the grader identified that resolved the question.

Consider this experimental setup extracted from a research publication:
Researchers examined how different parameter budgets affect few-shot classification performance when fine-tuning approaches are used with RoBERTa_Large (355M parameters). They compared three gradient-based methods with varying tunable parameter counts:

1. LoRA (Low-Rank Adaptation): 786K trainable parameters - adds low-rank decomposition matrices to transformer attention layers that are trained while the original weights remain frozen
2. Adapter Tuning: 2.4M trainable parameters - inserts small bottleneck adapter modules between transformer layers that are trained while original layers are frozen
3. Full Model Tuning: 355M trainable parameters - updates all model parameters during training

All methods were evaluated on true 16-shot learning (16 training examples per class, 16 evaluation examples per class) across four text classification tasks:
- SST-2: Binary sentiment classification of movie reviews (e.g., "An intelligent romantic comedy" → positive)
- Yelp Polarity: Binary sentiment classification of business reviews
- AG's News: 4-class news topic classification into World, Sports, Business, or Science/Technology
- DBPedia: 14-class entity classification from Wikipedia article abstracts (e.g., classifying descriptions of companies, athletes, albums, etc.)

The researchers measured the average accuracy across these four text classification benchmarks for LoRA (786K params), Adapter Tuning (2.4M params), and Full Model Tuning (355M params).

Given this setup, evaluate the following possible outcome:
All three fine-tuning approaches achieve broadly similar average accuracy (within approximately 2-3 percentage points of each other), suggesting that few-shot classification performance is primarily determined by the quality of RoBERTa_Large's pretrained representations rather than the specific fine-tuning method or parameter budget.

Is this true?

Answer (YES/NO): YES